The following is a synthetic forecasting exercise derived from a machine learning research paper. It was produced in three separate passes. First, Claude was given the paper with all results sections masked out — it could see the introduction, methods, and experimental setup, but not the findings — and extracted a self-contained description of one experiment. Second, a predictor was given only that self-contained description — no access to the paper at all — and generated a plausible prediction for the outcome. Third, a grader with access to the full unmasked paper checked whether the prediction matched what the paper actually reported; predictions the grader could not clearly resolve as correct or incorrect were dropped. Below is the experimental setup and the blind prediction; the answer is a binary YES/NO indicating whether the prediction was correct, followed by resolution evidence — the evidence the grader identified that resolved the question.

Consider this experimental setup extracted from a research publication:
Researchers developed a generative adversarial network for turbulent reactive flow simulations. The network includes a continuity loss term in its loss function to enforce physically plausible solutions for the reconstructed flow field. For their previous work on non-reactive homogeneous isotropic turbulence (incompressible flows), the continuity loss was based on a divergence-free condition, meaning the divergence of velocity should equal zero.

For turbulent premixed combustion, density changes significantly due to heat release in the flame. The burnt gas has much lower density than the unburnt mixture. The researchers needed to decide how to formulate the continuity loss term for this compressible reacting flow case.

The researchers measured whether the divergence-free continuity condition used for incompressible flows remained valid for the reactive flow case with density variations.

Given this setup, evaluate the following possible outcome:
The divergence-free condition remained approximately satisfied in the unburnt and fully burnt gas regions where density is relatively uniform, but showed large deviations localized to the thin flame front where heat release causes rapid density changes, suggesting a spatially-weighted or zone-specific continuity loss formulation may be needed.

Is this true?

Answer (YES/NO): NO